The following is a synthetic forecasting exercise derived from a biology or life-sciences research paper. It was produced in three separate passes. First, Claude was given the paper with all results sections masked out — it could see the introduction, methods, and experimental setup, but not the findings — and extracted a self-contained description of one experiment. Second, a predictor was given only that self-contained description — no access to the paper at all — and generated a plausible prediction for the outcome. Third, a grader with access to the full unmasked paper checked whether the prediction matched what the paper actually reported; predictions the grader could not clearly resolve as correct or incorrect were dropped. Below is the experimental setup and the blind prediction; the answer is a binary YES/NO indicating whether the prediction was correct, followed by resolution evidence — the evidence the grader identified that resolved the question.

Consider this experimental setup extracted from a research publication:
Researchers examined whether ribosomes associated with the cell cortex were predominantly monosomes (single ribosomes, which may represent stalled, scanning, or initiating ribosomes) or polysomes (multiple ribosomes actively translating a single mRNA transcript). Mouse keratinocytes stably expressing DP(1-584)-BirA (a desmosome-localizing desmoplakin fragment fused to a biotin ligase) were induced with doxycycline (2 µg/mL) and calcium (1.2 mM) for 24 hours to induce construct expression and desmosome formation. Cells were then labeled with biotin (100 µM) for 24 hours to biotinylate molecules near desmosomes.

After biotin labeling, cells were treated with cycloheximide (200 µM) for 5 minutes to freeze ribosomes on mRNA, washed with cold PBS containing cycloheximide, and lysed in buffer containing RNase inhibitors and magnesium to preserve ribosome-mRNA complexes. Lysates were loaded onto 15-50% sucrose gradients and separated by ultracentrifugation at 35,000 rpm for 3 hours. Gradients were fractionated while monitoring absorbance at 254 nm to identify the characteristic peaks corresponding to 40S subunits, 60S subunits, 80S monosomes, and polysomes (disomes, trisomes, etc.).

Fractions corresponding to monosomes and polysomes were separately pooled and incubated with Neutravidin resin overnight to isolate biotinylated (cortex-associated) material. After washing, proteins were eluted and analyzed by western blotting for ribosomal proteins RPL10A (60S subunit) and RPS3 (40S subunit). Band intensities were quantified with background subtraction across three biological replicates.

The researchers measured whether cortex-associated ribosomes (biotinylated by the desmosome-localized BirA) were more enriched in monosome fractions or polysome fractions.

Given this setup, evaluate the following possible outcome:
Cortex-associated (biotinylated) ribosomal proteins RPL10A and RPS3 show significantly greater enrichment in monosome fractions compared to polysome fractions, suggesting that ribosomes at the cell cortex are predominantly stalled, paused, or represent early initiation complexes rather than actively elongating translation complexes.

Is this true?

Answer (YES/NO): NO